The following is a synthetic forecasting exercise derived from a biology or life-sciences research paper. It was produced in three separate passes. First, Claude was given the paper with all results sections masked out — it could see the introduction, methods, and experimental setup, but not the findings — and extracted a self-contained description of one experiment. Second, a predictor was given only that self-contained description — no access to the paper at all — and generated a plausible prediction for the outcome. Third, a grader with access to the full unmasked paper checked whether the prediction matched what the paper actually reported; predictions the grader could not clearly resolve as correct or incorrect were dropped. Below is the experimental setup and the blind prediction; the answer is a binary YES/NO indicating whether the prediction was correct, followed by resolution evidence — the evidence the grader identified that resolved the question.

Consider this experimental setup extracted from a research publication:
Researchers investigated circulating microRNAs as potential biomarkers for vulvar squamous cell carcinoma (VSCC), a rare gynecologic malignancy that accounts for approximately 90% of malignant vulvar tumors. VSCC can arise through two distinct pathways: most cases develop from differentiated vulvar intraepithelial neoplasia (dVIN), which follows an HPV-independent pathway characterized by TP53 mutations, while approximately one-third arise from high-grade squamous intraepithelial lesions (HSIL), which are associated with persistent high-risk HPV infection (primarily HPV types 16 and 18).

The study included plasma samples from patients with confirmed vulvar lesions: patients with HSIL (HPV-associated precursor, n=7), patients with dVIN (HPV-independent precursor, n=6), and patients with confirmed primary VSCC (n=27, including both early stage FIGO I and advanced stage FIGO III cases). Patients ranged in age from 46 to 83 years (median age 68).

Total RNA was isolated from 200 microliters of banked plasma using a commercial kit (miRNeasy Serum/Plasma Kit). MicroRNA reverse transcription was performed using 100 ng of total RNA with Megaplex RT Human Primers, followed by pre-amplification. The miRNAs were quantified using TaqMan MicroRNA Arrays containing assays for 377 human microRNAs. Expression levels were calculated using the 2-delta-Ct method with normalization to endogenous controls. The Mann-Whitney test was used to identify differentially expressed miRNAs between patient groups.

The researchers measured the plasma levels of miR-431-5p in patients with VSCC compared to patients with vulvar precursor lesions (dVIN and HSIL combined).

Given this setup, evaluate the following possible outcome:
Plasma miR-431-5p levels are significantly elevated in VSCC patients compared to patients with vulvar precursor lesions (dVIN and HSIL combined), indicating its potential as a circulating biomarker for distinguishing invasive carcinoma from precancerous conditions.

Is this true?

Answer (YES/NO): YES